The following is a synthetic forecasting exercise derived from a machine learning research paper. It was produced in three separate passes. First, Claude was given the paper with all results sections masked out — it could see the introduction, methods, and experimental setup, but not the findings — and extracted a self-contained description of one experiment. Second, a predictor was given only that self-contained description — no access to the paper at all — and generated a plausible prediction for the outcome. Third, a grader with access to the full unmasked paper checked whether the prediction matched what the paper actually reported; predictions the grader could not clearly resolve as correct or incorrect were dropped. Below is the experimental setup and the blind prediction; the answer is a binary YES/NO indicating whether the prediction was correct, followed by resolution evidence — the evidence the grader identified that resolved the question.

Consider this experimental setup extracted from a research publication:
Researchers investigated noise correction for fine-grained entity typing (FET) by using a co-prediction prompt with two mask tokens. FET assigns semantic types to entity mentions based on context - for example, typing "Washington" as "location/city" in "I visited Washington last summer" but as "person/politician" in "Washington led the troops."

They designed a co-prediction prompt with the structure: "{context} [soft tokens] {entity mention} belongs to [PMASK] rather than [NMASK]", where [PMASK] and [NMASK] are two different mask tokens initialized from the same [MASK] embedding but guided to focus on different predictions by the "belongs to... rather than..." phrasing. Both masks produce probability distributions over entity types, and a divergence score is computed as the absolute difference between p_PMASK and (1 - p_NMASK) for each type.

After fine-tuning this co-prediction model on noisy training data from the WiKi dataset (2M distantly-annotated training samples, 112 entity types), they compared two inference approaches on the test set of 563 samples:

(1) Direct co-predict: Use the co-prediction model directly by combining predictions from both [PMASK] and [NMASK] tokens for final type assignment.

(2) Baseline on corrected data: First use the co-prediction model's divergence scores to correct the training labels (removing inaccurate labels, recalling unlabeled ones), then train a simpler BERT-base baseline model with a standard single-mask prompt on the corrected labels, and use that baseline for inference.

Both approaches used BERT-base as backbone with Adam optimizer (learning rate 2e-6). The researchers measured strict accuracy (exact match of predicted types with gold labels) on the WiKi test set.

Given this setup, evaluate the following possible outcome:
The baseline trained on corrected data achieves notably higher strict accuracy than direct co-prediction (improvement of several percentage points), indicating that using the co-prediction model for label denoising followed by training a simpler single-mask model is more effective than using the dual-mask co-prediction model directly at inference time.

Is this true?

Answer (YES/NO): NO